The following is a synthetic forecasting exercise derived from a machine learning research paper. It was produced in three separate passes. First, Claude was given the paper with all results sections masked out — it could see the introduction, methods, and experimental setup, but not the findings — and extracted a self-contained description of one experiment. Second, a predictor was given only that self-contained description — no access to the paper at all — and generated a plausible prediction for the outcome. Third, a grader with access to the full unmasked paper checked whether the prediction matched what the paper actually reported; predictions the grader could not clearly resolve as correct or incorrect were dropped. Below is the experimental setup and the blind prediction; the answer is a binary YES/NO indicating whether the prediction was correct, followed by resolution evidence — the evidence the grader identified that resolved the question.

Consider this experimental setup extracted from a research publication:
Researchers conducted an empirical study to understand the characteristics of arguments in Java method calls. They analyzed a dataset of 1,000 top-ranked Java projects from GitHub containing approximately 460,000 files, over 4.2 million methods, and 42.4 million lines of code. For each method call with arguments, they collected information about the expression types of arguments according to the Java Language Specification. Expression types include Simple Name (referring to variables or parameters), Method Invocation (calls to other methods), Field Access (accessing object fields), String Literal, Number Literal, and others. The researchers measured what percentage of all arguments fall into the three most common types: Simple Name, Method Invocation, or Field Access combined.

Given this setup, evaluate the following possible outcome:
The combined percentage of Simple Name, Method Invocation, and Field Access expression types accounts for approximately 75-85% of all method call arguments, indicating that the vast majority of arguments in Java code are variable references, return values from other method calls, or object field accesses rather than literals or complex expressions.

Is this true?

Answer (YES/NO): NO